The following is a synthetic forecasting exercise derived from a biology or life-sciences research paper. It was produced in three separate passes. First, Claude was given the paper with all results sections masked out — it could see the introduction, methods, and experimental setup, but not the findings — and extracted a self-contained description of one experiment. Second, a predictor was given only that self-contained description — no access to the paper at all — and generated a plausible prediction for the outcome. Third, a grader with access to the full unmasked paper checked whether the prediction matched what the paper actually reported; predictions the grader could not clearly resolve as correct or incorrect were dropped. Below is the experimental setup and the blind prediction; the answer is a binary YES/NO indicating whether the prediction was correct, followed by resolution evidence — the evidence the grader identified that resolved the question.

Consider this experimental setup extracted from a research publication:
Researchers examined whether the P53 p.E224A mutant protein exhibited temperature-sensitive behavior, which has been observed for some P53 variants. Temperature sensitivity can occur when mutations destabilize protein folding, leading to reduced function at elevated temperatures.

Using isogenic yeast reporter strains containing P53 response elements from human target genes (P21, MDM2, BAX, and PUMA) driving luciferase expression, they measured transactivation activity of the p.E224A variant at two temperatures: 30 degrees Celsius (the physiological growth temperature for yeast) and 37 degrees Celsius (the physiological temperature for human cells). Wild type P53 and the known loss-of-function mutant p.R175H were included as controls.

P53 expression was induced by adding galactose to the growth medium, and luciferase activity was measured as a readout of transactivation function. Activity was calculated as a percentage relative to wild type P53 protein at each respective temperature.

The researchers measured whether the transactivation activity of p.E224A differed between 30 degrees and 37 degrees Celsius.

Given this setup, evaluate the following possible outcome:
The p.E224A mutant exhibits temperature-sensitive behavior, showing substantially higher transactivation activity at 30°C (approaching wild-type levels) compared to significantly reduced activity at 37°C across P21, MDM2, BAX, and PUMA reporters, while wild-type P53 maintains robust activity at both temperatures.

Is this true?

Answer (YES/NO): NO